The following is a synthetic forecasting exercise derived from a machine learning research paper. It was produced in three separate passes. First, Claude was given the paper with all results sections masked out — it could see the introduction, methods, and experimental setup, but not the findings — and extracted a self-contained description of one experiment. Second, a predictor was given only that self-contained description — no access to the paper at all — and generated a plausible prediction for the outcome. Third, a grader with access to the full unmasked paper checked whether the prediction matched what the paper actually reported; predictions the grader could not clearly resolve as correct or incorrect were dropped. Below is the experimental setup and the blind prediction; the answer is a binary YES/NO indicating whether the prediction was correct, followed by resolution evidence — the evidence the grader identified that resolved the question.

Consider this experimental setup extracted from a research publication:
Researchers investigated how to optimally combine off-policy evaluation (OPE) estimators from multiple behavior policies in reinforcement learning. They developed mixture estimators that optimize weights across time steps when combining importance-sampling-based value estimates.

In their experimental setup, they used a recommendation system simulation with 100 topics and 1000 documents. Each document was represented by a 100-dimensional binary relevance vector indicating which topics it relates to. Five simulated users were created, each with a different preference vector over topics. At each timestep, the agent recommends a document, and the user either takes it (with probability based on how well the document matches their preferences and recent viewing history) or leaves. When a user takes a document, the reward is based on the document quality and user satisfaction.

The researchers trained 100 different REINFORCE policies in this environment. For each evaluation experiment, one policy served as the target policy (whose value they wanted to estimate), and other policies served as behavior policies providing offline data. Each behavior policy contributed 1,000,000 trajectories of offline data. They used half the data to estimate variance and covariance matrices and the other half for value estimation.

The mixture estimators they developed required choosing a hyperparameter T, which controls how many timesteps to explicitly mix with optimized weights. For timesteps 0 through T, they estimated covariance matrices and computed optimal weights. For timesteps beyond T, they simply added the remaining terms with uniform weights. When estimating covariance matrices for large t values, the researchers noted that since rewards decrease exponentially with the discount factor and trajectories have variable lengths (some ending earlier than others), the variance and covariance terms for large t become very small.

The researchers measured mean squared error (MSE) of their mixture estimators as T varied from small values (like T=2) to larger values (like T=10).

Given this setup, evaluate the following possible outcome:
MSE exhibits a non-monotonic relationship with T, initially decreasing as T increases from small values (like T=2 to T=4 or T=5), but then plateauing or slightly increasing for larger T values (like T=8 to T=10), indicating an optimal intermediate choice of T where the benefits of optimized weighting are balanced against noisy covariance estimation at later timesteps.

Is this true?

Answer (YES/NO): YES